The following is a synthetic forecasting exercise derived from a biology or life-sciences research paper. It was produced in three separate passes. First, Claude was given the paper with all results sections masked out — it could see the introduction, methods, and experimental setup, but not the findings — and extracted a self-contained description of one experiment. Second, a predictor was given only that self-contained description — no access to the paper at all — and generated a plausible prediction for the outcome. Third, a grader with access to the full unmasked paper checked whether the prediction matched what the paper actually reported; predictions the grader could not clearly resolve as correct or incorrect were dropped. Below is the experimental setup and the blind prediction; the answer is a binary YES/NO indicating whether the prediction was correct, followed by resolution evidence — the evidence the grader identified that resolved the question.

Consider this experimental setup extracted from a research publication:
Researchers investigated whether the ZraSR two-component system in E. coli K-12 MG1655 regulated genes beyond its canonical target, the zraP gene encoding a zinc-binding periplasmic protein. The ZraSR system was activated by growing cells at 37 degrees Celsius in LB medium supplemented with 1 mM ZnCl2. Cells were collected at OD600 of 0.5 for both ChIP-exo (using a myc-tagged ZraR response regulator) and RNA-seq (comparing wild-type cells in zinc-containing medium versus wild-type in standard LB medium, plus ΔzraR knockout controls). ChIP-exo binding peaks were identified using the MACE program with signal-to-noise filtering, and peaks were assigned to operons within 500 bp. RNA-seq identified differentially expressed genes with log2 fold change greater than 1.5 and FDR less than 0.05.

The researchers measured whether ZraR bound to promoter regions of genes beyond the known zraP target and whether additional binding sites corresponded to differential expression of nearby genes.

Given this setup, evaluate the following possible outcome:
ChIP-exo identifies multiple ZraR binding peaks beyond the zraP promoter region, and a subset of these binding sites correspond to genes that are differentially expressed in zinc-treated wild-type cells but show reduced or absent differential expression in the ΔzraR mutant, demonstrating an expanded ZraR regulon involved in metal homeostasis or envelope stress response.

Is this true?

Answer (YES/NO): YES